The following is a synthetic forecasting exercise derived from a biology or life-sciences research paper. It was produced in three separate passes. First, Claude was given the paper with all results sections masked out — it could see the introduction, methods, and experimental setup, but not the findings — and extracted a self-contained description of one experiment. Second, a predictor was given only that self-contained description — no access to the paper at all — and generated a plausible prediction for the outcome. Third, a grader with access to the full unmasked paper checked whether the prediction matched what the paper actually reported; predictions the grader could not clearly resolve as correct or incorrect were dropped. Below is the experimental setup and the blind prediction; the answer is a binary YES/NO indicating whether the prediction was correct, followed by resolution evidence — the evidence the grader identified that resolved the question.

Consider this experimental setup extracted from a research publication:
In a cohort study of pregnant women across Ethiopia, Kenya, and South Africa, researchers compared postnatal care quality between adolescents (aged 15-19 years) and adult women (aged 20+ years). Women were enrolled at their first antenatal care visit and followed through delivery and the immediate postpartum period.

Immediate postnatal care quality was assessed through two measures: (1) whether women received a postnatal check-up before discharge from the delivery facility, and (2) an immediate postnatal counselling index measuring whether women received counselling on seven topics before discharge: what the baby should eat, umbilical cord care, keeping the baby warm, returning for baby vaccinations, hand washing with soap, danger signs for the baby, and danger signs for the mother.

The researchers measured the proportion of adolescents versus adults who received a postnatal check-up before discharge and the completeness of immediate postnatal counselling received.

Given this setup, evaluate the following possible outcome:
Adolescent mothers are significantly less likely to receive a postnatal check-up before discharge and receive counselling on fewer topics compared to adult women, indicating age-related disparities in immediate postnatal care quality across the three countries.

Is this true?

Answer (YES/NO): NO